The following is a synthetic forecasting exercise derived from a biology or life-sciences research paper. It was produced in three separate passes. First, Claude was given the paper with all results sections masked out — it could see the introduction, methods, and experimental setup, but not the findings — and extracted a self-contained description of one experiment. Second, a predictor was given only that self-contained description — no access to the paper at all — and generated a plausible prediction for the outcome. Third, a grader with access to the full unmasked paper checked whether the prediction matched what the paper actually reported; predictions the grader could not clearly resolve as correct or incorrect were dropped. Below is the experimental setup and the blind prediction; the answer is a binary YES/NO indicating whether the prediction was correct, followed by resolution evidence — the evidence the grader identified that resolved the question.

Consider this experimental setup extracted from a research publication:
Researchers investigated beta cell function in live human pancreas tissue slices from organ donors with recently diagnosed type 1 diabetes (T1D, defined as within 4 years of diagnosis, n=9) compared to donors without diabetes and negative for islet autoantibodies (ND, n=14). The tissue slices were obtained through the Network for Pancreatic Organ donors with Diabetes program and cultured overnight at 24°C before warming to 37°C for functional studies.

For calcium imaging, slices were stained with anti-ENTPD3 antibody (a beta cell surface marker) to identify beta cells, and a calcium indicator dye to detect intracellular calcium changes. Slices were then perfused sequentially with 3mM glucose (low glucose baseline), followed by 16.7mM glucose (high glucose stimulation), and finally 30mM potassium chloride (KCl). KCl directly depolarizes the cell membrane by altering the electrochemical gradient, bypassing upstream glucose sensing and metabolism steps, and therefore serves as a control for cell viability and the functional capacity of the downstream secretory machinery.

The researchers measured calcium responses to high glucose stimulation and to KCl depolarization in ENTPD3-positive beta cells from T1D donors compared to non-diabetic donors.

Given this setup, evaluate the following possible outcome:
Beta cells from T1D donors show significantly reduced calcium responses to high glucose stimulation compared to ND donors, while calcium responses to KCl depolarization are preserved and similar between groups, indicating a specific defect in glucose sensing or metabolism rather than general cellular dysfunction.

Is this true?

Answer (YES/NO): YES